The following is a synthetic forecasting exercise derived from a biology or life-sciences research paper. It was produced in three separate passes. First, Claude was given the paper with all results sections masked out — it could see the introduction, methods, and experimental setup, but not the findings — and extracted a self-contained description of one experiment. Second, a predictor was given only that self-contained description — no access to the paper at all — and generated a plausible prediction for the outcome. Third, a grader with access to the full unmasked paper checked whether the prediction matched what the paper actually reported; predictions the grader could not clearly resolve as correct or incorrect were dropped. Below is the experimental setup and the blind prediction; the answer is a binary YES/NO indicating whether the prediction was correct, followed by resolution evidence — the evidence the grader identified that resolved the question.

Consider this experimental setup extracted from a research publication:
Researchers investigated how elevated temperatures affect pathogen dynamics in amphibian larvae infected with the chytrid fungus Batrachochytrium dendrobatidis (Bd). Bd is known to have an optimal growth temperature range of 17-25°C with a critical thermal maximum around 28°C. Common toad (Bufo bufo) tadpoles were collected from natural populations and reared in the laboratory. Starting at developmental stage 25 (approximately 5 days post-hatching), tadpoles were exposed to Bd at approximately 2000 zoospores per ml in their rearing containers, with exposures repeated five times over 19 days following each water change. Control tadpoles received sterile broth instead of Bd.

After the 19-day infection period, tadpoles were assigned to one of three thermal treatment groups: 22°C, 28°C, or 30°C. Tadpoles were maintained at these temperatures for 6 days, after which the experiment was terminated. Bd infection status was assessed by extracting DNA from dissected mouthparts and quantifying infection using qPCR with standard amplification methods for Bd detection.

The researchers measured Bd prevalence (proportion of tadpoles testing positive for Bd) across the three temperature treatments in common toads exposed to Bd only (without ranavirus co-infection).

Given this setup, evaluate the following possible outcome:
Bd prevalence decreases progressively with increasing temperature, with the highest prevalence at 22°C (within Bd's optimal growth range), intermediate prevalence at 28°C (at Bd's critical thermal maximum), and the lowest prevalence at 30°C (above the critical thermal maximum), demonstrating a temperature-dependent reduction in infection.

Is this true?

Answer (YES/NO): NO